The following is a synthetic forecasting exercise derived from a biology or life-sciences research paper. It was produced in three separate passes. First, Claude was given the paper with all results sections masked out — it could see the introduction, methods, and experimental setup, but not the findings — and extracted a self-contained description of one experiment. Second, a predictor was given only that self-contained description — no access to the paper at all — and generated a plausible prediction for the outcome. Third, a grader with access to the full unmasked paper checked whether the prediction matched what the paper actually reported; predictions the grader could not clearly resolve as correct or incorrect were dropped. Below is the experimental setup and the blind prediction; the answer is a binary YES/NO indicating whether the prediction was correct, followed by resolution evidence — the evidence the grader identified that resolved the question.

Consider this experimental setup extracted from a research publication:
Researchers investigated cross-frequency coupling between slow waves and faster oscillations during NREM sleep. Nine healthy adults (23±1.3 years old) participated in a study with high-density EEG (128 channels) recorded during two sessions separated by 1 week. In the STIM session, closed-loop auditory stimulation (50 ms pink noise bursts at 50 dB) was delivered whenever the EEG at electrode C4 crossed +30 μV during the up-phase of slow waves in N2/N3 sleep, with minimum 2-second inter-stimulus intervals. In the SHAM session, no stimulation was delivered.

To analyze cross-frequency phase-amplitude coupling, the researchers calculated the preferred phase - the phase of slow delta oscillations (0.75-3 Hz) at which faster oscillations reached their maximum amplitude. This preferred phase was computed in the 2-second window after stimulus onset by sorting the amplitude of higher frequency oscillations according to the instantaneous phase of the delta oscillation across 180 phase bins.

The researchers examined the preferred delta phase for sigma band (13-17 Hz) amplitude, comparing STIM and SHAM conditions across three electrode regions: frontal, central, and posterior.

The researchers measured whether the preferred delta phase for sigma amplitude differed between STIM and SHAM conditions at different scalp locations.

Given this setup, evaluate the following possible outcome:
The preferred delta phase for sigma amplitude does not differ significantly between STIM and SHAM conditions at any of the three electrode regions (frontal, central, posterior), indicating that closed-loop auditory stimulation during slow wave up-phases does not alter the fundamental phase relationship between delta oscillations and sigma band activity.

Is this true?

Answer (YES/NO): NO